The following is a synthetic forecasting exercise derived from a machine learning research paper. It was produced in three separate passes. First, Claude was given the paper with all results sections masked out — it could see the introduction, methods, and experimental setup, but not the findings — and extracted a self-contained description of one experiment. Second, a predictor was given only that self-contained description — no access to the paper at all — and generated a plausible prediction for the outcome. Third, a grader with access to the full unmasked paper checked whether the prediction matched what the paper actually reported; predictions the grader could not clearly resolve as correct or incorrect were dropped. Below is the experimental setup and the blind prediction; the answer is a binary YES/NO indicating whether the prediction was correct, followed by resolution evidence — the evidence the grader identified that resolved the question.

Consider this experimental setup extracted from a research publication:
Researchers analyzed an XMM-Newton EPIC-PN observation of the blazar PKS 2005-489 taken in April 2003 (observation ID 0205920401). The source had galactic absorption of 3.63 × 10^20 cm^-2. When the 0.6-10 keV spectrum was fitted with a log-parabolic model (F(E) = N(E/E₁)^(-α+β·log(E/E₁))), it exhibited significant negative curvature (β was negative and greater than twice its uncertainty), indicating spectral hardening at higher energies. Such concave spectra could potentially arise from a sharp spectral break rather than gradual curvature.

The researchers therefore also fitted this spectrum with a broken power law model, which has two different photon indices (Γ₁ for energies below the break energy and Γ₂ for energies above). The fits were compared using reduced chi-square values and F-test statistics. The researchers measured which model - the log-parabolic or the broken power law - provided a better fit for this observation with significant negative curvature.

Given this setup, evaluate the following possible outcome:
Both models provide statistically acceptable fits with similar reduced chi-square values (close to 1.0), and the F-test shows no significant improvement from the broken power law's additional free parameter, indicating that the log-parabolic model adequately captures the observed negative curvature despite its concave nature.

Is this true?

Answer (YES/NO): NO